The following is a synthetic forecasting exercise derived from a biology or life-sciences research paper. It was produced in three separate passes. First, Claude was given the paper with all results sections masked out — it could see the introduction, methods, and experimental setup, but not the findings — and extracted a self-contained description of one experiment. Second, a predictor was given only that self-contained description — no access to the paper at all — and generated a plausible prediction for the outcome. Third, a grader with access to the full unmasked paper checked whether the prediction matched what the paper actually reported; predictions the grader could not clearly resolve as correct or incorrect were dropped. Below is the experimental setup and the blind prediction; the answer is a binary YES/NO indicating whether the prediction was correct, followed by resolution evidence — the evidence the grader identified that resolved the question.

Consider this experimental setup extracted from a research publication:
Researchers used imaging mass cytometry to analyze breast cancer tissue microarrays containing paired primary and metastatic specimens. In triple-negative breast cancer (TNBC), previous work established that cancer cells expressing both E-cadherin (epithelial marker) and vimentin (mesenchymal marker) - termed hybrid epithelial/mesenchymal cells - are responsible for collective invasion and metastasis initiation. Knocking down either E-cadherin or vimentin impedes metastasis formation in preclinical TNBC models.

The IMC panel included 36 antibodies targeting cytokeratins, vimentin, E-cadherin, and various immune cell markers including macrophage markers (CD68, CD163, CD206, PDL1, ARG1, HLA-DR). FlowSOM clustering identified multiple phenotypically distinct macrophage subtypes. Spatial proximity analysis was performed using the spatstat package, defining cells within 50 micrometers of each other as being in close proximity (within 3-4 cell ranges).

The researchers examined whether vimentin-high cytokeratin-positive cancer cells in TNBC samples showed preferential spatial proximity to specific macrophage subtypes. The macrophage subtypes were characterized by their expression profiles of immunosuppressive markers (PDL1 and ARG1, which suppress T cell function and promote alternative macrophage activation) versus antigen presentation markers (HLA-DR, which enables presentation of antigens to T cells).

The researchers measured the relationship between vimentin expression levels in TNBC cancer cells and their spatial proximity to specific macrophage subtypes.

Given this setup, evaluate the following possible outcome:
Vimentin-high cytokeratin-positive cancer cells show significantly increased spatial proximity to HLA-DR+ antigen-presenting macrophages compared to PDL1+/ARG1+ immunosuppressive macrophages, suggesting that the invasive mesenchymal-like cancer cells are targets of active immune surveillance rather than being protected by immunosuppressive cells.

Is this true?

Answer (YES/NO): NO